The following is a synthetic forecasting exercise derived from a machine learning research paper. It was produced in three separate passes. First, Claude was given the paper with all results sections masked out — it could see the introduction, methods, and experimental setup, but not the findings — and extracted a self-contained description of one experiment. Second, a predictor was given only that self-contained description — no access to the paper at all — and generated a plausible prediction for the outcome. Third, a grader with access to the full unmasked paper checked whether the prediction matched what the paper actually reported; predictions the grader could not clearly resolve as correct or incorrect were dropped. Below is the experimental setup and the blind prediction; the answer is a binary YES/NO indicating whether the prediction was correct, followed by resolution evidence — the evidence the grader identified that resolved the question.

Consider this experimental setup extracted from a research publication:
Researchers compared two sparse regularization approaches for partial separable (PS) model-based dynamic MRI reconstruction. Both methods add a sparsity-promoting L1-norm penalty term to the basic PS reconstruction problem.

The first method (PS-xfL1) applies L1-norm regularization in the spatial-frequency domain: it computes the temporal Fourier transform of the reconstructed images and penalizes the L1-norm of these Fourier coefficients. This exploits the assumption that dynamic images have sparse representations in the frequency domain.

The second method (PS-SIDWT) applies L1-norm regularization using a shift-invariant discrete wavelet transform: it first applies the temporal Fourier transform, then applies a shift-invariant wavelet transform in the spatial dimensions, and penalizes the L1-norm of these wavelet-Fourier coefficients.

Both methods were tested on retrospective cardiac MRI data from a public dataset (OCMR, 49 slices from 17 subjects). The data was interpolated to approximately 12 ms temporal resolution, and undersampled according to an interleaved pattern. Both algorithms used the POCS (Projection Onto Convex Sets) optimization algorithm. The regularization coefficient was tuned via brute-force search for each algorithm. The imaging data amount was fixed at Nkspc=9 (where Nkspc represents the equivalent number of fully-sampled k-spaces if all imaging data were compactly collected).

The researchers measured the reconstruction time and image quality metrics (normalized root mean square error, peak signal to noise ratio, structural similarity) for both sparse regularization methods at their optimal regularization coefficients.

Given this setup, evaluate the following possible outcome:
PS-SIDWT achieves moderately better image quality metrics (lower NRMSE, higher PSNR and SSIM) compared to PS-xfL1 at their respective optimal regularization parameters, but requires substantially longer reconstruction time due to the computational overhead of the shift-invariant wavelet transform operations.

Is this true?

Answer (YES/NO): NO